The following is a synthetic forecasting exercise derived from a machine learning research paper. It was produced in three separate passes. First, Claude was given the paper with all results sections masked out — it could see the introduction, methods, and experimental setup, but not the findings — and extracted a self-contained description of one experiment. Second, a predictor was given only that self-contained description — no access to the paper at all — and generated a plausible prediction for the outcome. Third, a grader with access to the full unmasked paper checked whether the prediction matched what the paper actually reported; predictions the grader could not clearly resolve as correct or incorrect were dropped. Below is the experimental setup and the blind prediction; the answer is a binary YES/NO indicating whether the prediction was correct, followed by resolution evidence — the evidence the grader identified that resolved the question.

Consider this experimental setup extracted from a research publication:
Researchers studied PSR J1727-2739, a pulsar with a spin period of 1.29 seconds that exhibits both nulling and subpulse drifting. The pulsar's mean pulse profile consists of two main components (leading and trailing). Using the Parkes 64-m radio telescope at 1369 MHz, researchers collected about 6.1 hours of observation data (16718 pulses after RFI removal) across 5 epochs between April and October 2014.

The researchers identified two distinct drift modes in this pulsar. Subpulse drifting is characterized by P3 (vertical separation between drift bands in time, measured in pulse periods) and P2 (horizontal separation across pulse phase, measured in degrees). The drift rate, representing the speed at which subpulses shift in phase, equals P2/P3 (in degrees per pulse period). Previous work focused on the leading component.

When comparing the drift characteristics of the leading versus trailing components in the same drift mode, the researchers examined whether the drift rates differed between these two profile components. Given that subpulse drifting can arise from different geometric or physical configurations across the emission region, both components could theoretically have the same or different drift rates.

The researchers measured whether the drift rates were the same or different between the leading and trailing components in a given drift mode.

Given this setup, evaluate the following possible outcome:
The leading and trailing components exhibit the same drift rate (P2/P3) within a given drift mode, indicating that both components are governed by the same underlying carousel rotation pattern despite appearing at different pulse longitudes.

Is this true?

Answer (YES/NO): NO